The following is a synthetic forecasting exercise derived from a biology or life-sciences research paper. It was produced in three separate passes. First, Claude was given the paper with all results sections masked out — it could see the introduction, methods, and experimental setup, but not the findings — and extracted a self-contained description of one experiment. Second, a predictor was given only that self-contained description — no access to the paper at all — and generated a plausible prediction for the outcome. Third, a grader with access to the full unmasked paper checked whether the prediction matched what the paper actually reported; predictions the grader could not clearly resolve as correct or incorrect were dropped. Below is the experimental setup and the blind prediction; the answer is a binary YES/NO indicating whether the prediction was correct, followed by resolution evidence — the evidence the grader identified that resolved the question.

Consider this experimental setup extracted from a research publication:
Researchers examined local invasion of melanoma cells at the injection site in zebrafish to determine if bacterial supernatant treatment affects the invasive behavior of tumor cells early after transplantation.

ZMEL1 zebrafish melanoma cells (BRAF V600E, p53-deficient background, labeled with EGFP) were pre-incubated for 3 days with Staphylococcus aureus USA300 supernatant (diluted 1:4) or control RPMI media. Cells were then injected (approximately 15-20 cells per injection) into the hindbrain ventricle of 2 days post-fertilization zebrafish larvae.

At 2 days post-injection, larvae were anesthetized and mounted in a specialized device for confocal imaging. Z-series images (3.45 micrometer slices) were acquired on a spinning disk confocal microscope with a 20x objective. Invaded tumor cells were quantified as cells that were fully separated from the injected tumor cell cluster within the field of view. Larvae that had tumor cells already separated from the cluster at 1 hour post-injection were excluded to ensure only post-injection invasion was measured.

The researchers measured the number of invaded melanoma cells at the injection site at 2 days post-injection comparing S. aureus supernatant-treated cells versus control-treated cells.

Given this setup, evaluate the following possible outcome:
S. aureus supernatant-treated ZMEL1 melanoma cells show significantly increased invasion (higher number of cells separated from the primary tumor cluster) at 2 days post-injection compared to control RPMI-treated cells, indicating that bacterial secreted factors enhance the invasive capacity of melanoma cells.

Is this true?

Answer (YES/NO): YES